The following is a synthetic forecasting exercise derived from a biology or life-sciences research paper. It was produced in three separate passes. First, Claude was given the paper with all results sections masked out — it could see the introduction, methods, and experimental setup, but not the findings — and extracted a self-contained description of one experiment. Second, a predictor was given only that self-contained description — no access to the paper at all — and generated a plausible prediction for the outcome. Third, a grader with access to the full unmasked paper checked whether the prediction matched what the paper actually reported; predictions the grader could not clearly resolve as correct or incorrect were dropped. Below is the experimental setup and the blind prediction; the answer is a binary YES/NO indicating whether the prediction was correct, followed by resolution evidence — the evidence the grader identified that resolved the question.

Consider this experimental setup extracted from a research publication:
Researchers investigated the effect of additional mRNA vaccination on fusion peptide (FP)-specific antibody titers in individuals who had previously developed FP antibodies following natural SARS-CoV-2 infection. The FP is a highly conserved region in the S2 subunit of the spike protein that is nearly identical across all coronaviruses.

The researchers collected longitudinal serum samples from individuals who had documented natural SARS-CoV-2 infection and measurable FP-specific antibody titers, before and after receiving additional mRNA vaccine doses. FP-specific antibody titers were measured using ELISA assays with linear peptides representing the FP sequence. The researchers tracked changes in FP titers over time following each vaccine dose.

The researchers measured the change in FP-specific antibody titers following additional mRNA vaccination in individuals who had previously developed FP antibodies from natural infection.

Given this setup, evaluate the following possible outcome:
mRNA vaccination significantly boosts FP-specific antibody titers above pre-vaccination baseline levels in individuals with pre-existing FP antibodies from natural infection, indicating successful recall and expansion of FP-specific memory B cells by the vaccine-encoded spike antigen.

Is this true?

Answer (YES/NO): NO